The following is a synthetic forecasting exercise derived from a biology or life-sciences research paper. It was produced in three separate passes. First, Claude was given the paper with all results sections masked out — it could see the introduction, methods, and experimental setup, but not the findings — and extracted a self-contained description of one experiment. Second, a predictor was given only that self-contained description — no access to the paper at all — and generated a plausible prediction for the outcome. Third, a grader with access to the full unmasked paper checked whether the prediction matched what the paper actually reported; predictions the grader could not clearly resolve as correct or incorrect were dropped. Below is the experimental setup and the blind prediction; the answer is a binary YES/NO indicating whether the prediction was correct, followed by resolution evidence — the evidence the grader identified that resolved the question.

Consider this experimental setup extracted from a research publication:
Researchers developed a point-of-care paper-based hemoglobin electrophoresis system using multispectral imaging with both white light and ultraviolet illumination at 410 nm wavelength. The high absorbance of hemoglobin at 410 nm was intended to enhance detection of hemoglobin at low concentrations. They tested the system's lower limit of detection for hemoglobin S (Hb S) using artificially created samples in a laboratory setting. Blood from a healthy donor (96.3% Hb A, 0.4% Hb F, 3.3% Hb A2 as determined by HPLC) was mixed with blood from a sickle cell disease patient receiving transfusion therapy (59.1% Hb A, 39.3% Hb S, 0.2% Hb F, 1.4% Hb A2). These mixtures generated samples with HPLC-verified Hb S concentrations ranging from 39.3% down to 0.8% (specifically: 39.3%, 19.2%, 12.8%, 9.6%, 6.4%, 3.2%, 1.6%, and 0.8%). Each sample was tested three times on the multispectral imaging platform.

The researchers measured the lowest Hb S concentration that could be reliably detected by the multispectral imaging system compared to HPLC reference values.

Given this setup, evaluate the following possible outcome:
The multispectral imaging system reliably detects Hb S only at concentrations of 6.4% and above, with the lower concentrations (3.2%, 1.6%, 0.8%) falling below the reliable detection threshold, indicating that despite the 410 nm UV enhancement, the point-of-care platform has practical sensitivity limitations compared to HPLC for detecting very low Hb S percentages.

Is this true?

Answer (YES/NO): NO